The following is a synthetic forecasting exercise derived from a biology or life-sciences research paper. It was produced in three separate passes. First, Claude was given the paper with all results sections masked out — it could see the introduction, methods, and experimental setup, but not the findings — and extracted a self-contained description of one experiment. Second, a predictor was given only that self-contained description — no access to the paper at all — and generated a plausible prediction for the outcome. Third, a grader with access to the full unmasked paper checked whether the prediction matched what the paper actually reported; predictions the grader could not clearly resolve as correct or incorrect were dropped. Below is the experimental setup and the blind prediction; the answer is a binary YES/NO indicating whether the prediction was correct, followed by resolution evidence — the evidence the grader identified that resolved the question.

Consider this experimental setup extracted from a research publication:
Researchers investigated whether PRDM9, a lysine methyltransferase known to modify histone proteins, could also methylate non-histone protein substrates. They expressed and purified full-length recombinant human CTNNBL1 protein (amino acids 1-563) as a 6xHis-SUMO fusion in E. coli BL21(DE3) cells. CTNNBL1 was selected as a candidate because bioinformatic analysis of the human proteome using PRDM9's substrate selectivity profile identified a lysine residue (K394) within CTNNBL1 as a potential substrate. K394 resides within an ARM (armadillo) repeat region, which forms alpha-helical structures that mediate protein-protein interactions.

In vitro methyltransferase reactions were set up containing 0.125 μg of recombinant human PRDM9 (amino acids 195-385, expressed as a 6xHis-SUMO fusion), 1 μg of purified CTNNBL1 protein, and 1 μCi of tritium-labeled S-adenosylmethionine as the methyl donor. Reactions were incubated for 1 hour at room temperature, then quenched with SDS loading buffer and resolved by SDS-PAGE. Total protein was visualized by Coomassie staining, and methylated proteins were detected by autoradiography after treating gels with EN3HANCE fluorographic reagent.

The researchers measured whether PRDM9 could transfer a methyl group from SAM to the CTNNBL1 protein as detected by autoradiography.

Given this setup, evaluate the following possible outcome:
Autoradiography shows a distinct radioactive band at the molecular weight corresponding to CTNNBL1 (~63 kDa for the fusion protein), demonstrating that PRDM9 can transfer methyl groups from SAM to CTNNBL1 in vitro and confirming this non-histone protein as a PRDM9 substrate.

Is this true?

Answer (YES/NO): YES